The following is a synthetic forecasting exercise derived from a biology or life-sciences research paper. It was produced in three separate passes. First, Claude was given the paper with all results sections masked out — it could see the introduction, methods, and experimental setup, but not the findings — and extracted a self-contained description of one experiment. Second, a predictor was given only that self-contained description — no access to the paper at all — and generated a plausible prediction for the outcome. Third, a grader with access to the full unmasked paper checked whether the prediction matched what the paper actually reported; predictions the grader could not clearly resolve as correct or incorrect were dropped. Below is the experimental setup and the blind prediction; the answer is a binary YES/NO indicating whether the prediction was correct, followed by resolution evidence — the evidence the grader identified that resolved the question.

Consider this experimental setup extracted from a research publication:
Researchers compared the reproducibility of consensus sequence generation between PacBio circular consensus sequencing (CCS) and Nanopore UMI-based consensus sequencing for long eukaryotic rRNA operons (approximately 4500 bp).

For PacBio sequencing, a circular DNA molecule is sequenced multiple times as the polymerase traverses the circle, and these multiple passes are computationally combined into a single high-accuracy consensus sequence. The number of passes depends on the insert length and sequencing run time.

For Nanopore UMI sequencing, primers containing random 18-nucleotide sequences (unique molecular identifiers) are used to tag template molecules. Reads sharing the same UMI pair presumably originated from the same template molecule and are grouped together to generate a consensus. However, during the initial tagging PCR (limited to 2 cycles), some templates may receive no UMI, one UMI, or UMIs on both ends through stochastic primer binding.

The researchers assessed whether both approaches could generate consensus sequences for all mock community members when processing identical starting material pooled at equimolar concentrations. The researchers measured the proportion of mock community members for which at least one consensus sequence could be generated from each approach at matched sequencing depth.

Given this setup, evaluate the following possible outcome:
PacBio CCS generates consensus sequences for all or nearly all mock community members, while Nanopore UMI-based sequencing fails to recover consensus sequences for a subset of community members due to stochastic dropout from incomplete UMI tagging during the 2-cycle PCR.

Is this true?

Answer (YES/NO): YES